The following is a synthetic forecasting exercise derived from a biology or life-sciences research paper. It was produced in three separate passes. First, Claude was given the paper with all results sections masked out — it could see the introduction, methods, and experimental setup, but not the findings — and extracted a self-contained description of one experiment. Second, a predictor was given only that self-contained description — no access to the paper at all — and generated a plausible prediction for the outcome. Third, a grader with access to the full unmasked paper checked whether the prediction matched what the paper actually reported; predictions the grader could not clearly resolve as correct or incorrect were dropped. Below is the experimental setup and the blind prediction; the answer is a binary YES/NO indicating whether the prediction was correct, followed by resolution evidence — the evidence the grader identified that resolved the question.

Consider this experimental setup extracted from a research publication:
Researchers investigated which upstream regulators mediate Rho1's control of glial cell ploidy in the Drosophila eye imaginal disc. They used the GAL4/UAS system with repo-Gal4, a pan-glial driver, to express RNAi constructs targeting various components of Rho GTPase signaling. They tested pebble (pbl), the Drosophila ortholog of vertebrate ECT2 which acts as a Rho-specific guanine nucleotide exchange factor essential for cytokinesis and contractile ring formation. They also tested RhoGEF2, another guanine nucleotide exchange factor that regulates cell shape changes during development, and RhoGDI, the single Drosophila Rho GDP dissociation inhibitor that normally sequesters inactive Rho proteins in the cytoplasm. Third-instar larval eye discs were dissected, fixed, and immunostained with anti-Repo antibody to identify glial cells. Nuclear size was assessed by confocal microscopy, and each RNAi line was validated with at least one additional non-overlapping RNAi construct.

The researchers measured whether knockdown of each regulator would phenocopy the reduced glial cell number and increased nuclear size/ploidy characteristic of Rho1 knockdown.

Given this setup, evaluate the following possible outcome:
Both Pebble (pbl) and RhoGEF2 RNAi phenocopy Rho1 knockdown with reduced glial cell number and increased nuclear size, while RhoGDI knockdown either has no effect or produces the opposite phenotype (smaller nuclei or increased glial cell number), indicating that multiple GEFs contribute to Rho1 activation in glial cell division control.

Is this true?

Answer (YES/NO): NO